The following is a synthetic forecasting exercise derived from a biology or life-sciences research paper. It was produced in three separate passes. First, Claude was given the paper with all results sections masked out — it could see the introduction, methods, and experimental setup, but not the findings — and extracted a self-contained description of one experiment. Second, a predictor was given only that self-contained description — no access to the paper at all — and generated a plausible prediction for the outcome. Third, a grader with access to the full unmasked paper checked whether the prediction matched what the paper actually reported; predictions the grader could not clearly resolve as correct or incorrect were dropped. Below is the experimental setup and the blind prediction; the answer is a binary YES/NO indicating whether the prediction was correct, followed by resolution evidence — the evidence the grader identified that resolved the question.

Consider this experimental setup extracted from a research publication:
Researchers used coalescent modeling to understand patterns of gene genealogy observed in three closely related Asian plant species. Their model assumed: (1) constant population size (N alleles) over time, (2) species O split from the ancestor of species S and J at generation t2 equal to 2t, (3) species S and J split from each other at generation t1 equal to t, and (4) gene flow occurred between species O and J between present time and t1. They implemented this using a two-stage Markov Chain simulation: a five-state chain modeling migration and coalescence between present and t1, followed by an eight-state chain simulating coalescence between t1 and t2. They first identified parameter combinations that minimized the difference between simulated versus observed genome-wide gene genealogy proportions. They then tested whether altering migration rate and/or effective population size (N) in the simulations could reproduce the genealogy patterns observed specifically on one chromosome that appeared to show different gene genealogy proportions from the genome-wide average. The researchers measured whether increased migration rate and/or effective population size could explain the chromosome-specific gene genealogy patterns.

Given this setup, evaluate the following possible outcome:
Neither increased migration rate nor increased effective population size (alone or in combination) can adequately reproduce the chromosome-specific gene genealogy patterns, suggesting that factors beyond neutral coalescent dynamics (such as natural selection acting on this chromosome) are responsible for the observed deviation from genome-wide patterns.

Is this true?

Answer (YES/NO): NO